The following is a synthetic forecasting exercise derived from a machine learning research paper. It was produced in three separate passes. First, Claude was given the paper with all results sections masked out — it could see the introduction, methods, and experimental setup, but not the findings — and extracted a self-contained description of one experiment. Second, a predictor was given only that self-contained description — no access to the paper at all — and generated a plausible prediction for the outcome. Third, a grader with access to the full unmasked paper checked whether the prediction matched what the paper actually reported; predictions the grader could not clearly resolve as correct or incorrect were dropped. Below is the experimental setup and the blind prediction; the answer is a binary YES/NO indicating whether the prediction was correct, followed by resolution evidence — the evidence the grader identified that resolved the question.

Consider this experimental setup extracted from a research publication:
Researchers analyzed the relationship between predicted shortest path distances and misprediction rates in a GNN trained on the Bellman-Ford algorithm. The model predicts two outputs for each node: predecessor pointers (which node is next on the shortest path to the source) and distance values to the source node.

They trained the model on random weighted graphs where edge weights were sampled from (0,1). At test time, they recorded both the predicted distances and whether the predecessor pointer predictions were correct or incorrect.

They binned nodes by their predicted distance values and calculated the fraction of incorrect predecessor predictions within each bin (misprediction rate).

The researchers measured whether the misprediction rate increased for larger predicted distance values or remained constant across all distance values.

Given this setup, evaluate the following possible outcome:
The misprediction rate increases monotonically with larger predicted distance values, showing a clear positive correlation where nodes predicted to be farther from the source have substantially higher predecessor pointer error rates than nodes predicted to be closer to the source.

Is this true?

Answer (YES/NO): YES